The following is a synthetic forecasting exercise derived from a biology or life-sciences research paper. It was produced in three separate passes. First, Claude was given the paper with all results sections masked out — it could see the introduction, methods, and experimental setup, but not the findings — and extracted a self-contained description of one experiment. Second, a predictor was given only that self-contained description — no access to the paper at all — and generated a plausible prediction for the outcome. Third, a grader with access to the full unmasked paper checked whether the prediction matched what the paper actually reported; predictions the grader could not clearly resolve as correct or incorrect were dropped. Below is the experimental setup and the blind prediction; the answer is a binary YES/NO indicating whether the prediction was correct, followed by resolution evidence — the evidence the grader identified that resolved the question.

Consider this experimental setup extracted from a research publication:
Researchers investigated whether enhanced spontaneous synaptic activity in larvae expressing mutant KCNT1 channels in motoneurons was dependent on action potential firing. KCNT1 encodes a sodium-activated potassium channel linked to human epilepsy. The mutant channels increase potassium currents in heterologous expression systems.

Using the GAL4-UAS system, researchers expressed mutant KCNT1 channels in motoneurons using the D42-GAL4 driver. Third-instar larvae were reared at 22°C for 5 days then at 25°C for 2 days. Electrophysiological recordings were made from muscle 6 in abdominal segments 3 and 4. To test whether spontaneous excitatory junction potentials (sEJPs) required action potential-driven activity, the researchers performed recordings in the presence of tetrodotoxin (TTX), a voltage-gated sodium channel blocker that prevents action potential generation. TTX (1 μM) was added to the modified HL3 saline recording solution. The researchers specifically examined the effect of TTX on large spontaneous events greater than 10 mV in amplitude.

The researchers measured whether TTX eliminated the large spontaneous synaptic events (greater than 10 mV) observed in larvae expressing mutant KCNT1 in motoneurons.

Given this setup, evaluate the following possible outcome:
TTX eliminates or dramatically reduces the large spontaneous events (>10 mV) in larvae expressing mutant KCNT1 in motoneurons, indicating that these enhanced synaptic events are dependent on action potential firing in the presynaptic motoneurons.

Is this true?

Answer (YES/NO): YES